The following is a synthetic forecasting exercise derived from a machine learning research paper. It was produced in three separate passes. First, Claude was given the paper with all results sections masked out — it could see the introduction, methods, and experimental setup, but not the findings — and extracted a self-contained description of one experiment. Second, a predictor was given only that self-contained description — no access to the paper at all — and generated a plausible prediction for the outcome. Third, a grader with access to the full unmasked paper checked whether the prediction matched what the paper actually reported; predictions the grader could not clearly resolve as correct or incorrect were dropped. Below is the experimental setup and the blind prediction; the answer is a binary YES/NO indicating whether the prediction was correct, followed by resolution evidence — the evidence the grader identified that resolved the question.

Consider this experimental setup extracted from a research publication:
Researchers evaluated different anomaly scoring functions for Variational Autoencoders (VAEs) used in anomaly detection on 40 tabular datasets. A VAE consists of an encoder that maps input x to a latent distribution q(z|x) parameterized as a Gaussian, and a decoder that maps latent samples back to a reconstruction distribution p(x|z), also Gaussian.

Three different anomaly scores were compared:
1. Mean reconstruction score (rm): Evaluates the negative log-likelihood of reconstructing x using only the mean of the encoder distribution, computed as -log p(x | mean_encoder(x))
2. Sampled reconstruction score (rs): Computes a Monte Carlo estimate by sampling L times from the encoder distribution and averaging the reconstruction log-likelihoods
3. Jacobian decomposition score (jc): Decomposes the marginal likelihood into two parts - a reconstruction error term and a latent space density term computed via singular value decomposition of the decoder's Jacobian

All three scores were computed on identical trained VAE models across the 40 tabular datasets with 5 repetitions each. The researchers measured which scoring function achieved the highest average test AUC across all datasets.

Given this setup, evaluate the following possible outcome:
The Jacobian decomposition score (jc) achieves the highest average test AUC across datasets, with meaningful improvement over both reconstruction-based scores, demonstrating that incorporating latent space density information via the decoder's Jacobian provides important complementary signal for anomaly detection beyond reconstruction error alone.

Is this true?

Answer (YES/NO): NO